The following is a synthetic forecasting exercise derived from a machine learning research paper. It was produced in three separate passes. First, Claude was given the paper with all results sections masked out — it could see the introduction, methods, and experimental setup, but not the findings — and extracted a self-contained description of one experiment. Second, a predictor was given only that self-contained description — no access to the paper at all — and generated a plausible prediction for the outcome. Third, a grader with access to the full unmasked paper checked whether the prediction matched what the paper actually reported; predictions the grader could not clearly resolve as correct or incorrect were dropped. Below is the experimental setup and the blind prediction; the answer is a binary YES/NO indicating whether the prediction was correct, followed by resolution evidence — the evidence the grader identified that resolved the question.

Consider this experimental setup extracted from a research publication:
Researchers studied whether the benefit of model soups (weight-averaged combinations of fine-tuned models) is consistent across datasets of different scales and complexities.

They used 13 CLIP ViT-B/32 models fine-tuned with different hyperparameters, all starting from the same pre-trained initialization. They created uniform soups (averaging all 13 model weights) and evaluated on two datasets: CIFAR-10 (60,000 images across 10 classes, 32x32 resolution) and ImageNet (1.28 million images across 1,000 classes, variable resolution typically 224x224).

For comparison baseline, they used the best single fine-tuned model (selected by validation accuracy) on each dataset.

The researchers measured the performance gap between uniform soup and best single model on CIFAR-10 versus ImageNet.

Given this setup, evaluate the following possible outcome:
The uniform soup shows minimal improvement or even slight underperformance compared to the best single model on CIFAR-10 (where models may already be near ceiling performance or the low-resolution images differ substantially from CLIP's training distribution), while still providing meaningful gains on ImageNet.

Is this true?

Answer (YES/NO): YES